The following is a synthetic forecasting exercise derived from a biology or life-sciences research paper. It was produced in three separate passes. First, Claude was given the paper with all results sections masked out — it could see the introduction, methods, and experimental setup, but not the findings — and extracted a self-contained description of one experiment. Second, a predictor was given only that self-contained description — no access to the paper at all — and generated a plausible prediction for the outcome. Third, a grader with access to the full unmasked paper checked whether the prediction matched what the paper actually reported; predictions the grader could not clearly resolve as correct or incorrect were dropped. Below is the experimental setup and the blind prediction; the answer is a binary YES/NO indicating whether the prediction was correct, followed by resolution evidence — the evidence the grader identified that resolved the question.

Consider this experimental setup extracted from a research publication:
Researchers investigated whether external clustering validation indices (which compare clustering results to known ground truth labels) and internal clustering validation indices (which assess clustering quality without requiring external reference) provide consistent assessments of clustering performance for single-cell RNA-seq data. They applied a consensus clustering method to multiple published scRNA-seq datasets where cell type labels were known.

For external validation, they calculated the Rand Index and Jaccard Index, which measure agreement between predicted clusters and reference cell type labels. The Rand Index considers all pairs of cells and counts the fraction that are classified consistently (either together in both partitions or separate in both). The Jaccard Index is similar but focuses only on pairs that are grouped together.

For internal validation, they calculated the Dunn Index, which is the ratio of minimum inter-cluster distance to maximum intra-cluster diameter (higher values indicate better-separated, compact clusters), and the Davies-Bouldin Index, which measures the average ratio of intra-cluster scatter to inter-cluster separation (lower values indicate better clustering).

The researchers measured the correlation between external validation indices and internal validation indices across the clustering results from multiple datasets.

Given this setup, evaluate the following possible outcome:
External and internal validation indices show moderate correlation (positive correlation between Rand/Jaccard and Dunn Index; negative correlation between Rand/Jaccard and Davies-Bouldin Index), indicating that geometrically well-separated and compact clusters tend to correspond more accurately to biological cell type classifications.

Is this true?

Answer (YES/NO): NO